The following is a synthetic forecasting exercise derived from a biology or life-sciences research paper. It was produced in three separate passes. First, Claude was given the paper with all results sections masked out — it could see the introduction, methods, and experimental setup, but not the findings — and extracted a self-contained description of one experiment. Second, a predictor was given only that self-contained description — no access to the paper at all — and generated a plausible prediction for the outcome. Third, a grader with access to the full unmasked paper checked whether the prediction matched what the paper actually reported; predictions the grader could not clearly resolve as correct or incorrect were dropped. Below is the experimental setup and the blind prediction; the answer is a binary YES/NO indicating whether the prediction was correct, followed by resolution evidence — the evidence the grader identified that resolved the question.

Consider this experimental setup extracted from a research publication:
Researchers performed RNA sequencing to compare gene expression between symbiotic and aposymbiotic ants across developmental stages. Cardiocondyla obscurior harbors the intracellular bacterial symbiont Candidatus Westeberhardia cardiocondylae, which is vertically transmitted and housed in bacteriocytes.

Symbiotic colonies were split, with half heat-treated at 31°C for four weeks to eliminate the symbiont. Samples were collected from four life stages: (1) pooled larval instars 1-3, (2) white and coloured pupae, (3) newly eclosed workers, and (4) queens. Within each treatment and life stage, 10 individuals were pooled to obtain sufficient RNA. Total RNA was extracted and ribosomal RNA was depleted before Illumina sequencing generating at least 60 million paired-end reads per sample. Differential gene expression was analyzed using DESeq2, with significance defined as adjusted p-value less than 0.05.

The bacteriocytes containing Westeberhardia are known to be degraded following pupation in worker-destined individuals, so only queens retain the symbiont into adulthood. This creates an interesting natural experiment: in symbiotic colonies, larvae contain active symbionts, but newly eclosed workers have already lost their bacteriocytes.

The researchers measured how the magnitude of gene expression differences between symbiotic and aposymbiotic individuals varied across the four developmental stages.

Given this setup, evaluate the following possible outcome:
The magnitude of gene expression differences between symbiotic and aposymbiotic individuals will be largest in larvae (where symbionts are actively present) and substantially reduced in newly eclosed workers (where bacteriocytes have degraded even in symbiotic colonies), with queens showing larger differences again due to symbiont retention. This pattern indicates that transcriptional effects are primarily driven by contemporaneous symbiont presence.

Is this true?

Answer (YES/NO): NO